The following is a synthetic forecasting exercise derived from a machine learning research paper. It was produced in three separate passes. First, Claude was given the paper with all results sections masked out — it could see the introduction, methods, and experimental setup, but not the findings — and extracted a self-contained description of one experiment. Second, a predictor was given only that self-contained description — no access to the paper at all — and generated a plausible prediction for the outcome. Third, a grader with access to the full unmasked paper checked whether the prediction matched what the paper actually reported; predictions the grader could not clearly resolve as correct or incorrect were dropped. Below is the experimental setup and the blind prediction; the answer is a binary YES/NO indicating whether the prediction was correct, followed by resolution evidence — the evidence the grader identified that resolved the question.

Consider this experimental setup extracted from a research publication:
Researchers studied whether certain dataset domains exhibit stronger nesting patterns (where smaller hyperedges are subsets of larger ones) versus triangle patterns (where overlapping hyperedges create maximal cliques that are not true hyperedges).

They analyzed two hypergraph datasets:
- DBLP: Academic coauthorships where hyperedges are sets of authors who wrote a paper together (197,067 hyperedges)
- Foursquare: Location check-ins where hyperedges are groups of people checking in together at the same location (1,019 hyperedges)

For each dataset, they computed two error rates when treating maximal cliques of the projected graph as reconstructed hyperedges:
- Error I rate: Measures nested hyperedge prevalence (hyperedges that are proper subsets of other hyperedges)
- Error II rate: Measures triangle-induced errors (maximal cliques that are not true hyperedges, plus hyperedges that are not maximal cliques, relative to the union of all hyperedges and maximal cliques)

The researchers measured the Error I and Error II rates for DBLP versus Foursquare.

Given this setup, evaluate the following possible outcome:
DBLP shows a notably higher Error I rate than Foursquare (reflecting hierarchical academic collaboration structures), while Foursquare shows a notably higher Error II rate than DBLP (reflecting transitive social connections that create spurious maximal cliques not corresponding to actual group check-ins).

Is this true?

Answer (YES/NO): NO